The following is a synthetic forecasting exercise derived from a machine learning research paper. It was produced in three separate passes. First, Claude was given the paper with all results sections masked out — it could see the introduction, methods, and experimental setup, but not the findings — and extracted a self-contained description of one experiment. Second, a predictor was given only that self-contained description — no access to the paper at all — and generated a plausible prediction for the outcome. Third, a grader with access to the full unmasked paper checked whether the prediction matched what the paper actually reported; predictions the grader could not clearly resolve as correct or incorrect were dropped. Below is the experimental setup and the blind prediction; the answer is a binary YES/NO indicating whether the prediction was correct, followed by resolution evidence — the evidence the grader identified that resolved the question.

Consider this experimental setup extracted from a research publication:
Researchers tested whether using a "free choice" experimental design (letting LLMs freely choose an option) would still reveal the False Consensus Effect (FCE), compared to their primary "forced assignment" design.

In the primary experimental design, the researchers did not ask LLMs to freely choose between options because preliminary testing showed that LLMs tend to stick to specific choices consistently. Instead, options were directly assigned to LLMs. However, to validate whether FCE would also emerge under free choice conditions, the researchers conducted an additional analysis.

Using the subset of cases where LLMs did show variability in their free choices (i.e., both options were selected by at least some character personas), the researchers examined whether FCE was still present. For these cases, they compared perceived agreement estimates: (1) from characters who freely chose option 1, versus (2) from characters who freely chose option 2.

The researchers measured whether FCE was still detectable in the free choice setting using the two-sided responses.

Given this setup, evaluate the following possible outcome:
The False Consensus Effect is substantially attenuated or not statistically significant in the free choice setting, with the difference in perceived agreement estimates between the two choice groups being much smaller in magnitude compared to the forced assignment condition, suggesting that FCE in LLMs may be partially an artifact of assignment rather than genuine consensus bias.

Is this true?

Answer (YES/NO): NO